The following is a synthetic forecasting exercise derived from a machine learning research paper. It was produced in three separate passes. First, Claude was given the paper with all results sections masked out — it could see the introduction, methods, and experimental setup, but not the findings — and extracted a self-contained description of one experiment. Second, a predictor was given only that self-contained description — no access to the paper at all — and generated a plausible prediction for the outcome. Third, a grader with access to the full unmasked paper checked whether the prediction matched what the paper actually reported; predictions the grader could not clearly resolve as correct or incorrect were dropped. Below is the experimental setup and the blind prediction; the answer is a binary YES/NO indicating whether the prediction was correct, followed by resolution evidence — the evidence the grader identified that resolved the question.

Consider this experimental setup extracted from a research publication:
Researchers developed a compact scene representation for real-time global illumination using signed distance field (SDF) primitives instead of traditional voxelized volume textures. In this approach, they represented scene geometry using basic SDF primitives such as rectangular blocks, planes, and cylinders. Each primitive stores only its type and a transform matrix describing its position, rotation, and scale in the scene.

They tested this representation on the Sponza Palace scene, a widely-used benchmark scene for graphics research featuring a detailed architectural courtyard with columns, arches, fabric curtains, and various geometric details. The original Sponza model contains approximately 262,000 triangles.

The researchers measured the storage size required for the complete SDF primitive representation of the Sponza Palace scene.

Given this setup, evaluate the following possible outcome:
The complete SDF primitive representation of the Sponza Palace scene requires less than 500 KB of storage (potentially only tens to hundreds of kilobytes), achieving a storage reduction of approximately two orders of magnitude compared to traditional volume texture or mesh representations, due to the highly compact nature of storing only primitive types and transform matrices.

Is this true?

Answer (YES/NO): NO